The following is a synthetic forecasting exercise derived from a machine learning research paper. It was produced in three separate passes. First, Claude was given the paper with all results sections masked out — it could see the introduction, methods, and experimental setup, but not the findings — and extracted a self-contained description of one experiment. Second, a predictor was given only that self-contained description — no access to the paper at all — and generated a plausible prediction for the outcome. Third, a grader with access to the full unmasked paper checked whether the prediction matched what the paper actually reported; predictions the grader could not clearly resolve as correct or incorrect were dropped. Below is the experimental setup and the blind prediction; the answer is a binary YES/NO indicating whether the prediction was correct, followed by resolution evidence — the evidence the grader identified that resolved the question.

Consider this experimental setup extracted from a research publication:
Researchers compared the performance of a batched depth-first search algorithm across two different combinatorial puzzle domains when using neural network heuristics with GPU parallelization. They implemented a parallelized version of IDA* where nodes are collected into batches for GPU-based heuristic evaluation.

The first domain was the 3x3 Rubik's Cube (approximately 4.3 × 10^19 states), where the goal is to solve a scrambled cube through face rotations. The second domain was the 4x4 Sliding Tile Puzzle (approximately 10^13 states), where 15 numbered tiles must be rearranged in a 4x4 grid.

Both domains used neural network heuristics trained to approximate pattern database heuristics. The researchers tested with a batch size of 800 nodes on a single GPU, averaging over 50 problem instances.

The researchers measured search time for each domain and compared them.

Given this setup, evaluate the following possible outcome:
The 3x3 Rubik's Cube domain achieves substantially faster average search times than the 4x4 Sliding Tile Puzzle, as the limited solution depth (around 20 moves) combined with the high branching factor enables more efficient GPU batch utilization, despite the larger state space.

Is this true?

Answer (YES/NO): NO